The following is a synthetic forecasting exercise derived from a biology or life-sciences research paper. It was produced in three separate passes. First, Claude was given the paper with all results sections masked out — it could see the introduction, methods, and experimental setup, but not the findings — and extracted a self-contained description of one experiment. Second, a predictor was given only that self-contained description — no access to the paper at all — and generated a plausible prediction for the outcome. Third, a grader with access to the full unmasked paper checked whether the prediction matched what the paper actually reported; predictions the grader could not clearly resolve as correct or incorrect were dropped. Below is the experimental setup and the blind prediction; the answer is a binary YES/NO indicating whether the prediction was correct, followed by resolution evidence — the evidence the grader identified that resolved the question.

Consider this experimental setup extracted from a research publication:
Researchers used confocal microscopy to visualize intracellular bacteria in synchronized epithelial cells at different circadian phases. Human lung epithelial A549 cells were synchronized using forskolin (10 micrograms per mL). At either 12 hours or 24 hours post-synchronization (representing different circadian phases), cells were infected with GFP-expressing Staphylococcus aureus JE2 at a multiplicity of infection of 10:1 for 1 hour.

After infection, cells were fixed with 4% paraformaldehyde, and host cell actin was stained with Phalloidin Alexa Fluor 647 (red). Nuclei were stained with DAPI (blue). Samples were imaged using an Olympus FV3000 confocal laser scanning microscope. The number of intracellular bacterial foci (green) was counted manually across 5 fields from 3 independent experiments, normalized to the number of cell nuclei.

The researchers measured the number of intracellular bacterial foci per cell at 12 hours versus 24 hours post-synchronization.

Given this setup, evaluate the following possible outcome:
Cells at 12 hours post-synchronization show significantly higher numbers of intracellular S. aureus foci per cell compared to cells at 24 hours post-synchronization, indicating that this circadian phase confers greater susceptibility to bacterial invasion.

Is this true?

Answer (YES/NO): YES